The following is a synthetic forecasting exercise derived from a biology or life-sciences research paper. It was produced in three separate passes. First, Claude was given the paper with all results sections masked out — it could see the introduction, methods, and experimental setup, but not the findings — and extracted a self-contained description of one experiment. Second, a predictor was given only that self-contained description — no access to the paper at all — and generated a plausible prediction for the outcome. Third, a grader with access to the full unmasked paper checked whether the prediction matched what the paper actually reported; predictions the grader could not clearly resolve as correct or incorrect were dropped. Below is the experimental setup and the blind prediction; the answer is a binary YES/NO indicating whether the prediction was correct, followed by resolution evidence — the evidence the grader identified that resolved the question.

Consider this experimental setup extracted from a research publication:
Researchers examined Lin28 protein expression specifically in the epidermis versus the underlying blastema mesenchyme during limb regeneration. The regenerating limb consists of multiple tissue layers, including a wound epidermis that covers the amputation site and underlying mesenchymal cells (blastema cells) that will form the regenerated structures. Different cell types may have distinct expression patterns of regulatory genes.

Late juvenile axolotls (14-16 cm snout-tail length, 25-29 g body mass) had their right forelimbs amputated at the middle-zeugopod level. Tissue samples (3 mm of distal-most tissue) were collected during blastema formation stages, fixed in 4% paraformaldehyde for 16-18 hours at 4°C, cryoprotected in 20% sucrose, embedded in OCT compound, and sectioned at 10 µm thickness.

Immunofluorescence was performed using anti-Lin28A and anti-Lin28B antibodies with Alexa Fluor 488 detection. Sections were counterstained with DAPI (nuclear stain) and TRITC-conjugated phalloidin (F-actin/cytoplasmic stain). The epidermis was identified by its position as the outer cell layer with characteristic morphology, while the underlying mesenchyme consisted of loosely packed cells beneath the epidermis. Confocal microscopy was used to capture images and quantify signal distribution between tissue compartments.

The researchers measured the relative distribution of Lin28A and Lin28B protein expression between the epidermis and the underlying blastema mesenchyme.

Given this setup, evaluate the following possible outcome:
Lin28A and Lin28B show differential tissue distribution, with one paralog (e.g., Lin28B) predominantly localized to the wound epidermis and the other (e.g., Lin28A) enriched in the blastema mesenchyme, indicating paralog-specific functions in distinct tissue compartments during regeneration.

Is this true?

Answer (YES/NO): NO